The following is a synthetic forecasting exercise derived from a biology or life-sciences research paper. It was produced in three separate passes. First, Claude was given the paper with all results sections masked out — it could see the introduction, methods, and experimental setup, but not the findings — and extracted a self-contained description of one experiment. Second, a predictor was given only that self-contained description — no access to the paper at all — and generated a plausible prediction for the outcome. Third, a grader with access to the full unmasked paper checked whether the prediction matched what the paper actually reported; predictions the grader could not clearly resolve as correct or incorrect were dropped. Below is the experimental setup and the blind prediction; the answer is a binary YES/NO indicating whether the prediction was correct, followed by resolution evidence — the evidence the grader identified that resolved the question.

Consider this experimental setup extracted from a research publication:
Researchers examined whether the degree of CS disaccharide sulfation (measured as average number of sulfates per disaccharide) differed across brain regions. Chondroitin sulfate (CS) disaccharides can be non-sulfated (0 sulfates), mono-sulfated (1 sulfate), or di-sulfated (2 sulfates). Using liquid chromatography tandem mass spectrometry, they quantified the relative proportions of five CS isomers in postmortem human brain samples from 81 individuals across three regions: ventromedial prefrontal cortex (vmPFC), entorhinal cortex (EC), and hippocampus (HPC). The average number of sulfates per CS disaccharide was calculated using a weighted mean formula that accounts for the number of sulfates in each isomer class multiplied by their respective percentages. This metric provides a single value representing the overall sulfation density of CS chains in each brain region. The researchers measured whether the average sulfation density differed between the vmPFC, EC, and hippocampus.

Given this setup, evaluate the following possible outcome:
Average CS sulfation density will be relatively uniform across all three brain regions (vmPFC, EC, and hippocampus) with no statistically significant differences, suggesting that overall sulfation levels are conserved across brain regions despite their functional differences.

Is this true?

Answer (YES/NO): NO